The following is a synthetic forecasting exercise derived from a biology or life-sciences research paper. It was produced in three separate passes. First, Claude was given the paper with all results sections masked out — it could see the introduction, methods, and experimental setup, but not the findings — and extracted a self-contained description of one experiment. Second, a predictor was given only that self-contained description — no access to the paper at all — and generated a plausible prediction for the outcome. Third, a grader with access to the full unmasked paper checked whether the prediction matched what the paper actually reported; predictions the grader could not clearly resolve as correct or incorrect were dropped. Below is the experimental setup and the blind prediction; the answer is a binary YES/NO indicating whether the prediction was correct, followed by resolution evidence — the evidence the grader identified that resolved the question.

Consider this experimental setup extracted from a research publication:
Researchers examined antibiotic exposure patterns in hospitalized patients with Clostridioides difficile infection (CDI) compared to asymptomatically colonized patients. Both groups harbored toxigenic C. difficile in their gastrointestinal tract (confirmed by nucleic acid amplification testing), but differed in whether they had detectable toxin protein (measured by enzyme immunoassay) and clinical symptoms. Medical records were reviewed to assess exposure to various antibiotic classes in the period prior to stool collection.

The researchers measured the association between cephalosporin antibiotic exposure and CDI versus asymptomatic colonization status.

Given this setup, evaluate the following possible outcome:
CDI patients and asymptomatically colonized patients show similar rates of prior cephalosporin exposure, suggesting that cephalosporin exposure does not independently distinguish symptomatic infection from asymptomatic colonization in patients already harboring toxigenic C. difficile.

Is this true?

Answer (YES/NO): NO